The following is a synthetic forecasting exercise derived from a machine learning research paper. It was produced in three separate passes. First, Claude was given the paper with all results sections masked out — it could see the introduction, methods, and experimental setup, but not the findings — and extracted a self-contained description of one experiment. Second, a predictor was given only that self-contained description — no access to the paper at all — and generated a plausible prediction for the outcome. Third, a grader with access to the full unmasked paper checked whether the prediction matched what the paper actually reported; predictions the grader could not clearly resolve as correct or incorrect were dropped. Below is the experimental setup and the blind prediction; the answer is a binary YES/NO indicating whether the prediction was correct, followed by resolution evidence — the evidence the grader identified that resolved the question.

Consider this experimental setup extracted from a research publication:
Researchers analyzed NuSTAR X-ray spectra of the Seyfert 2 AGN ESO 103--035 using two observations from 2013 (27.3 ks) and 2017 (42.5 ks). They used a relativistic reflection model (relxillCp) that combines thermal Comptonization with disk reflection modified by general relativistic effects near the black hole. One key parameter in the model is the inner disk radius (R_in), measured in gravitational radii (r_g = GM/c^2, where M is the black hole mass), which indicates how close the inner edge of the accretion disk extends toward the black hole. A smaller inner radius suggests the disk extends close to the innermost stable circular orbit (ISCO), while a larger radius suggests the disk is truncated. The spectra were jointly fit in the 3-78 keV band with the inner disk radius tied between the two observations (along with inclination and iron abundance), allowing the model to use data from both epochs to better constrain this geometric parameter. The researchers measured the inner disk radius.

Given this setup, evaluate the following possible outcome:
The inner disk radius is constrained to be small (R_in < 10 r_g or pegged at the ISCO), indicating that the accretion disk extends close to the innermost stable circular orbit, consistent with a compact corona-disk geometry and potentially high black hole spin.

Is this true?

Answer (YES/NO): NO